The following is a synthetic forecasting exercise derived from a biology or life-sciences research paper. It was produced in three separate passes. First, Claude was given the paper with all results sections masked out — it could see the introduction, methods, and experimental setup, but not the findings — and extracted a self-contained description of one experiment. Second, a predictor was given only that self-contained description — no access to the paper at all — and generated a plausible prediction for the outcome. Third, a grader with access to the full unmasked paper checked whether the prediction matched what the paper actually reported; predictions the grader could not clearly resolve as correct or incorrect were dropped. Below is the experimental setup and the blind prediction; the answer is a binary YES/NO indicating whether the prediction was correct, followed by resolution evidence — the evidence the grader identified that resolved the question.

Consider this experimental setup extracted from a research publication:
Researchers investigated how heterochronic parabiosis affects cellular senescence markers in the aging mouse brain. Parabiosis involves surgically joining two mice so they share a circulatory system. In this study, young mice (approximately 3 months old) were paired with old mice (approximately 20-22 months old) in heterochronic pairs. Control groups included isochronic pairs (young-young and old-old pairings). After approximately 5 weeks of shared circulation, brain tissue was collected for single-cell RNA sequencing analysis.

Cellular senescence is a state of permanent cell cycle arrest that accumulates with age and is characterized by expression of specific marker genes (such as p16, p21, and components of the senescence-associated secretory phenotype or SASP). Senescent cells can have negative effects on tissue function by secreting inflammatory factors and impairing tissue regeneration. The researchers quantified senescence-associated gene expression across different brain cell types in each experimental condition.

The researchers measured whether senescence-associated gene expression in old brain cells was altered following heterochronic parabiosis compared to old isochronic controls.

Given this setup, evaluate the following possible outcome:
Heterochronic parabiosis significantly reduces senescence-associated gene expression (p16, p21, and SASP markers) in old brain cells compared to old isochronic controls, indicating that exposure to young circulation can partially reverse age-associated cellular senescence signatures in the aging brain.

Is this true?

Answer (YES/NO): NO